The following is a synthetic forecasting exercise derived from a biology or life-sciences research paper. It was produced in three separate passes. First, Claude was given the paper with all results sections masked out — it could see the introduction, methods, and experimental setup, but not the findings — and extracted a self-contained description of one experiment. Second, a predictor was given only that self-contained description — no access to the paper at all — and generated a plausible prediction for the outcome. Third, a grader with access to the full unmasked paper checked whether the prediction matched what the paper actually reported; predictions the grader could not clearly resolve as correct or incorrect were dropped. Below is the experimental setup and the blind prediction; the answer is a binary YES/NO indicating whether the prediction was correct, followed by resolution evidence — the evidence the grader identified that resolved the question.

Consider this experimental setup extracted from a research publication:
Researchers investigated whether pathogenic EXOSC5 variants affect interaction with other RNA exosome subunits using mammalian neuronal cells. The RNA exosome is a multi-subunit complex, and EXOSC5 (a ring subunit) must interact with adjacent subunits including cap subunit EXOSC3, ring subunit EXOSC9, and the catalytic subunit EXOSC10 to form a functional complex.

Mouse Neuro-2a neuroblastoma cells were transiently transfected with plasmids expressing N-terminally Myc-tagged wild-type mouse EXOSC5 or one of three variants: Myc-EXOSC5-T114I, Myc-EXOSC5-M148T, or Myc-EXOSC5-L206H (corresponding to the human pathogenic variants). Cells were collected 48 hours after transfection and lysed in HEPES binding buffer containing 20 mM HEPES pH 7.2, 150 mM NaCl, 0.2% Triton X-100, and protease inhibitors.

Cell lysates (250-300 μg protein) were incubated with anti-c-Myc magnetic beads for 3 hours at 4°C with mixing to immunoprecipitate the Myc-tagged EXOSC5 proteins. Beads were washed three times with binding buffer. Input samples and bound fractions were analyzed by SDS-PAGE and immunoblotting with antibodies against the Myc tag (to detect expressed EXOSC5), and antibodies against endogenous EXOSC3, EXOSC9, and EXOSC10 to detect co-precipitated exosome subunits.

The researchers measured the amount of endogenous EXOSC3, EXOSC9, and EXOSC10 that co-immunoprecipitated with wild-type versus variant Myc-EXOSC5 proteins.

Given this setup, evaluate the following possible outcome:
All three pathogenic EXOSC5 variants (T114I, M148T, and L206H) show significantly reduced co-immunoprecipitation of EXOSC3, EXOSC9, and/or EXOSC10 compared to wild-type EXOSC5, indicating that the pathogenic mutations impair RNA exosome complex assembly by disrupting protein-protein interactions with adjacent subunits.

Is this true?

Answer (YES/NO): NO